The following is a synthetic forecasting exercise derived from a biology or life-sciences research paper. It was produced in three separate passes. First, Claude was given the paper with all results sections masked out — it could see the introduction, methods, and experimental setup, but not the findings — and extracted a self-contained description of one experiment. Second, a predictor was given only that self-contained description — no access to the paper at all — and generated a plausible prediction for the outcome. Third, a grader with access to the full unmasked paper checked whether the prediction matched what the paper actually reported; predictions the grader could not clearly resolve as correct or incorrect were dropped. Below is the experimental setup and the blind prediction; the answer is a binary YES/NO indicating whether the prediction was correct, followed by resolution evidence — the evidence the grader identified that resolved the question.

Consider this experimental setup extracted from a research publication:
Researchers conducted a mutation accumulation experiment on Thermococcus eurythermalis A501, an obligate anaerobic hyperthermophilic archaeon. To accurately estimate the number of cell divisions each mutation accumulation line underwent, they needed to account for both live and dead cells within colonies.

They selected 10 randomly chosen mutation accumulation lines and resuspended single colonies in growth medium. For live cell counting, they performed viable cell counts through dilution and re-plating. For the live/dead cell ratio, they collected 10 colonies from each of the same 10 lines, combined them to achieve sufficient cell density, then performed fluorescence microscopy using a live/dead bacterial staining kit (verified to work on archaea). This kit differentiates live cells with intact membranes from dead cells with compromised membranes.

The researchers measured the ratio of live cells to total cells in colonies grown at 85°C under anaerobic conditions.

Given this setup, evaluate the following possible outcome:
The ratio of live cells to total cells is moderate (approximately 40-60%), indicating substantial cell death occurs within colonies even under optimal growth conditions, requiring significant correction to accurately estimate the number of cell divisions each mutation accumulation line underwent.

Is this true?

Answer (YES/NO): NO